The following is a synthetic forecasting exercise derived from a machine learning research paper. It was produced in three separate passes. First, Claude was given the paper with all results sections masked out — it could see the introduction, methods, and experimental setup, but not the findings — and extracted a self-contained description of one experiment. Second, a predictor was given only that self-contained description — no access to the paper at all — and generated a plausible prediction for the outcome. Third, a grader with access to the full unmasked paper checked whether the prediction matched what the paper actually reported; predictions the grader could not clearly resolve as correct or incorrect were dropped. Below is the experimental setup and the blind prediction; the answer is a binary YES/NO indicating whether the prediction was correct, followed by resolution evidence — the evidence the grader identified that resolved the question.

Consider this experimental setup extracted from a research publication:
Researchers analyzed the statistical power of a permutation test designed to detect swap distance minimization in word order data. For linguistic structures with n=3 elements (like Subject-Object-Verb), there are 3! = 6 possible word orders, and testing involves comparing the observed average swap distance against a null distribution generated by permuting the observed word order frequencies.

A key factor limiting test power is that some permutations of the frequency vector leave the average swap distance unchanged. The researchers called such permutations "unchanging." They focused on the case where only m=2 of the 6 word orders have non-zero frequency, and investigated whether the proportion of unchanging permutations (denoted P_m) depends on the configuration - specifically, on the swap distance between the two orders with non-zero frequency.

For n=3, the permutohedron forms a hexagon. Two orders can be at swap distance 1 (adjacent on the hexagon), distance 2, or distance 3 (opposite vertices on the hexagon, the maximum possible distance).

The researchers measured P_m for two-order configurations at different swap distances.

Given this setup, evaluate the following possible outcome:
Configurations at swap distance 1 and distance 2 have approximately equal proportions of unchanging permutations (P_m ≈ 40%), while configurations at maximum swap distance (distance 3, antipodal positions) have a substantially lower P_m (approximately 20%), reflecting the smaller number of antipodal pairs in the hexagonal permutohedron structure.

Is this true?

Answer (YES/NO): YES